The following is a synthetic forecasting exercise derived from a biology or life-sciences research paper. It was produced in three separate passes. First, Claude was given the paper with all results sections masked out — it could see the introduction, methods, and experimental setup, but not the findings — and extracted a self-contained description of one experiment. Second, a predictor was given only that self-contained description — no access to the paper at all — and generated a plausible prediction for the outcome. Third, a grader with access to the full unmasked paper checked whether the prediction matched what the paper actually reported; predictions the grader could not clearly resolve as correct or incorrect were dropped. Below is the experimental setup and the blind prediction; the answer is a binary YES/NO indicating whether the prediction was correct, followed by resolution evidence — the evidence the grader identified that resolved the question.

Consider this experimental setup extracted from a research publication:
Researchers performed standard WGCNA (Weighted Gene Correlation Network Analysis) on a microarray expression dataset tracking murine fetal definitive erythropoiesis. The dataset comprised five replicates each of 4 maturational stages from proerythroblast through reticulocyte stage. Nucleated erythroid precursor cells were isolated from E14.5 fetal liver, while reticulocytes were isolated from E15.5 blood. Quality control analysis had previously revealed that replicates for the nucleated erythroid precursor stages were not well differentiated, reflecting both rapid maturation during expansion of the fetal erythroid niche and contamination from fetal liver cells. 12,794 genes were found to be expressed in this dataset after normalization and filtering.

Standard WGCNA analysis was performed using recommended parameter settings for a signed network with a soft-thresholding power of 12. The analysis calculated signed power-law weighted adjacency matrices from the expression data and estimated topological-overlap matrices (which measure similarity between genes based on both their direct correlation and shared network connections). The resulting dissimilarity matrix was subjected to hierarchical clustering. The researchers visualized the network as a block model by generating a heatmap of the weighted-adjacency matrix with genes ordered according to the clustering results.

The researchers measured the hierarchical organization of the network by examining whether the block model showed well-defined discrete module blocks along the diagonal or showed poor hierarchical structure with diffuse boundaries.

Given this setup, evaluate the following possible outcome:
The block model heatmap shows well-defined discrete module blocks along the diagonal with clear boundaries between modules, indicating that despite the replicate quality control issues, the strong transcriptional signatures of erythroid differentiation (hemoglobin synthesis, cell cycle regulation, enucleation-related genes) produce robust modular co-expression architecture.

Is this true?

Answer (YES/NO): NO